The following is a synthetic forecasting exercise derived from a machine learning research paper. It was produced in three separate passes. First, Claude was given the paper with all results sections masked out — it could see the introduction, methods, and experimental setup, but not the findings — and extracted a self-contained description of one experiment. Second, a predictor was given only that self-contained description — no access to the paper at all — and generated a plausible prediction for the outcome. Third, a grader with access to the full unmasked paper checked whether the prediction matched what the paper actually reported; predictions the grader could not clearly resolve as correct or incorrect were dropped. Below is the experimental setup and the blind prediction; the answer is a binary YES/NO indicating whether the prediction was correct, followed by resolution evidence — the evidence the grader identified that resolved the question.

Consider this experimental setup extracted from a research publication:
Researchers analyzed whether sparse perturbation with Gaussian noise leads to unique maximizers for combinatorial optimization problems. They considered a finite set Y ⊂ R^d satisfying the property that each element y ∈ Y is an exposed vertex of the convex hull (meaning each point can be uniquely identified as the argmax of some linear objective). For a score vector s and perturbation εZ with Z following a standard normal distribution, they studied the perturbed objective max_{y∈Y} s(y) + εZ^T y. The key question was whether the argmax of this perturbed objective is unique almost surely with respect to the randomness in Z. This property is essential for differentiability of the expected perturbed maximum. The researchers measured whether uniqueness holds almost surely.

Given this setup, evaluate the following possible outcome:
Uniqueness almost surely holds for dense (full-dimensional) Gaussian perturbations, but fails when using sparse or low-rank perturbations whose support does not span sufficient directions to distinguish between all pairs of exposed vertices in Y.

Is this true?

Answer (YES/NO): NO